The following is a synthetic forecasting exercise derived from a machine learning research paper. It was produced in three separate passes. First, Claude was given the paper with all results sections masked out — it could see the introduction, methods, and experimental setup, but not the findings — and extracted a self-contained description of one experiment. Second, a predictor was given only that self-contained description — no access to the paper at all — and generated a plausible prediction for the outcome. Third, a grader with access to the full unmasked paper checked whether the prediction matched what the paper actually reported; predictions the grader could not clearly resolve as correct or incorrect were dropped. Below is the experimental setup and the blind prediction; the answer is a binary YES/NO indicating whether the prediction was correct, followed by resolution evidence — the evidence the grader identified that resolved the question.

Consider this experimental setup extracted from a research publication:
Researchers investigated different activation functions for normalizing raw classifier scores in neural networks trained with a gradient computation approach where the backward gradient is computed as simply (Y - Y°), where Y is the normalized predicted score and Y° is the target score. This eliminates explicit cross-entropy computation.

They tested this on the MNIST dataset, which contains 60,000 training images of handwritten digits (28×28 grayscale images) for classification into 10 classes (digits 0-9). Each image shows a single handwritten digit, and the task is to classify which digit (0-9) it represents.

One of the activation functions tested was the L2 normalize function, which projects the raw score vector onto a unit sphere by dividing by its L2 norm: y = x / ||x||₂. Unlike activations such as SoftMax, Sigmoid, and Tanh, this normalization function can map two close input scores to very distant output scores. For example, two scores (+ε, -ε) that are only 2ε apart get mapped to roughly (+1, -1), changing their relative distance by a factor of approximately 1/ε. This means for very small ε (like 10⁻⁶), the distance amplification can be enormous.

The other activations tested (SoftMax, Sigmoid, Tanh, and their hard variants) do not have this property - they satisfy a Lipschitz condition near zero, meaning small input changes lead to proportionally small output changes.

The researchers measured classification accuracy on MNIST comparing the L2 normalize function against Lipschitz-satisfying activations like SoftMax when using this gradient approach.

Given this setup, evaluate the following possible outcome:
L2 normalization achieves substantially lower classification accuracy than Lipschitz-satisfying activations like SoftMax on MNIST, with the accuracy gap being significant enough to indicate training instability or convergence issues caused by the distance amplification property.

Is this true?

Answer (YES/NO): YES